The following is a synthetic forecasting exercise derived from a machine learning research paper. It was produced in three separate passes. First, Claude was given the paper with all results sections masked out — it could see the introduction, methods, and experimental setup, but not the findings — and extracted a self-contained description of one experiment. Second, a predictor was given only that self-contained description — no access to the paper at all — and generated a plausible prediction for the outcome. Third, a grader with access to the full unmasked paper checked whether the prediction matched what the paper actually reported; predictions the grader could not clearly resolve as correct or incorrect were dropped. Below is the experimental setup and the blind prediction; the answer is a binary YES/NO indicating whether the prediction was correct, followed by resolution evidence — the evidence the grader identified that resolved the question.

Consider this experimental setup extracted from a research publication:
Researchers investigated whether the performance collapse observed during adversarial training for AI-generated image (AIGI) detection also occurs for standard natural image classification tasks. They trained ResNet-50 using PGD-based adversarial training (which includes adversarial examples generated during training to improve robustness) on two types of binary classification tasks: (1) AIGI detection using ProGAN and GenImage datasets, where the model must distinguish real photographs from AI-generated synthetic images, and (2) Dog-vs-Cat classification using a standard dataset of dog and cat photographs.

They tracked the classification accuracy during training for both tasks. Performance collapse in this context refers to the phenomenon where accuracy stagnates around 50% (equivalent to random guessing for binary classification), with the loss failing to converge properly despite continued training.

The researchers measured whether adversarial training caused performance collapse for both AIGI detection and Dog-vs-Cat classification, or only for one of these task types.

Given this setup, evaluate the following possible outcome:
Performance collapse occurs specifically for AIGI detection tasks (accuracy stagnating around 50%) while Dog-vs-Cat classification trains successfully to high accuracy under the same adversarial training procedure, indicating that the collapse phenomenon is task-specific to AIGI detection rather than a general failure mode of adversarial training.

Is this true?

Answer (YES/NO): YES